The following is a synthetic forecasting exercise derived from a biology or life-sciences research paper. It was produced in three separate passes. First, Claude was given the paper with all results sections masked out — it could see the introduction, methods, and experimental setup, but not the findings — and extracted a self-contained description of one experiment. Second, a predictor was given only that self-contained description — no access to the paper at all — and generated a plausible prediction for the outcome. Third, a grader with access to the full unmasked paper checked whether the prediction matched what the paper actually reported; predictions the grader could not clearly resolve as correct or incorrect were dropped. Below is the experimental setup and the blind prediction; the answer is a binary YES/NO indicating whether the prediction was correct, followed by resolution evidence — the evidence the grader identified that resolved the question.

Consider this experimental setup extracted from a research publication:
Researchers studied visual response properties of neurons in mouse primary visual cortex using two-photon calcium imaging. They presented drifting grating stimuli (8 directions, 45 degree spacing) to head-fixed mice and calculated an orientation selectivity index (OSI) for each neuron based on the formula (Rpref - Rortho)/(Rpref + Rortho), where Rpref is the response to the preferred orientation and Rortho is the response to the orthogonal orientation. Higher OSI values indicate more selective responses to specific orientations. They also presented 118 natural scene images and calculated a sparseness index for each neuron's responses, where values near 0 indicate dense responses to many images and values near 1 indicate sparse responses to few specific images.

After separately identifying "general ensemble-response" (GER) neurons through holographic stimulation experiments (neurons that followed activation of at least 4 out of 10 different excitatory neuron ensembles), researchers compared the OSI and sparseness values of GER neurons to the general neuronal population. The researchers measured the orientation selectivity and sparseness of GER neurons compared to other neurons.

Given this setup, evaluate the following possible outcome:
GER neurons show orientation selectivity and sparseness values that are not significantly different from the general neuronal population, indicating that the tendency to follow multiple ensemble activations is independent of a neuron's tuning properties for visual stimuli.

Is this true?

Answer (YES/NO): NO